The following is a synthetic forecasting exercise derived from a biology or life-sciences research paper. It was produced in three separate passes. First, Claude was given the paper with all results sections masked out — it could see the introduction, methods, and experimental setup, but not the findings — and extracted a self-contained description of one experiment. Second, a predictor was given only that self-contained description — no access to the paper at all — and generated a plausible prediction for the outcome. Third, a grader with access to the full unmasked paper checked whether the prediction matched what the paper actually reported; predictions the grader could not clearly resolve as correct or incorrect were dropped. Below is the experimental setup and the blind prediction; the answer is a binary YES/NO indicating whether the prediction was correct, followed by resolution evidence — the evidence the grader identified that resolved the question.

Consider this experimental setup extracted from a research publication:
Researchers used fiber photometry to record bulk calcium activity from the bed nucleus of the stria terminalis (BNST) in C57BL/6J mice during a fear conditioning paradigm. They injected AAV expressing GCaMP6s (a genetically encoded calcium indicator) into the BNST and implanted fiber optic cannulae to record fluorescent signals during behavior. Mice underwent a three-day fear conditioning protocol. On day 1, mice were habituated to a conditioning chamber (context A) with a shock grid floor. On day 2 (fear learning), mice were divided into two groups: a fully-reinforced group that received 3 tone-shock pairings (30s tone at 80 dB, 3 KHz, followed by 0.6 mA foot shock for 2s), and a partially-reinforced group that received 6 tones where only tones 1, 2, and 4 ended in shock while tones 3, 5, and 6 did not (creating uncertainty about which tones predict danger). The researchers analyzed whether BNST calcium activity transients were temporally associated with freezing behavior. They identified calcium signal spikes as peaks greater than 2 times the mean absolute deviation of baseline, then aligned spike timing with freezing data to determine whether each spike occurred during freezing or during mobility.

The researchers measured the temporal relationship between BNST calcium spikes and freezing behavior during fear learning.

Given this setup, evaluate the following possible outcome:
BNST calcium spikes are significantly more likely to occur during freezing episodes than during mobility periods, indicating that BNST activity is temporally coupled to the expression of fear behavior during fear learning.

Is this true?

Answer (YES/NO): NO